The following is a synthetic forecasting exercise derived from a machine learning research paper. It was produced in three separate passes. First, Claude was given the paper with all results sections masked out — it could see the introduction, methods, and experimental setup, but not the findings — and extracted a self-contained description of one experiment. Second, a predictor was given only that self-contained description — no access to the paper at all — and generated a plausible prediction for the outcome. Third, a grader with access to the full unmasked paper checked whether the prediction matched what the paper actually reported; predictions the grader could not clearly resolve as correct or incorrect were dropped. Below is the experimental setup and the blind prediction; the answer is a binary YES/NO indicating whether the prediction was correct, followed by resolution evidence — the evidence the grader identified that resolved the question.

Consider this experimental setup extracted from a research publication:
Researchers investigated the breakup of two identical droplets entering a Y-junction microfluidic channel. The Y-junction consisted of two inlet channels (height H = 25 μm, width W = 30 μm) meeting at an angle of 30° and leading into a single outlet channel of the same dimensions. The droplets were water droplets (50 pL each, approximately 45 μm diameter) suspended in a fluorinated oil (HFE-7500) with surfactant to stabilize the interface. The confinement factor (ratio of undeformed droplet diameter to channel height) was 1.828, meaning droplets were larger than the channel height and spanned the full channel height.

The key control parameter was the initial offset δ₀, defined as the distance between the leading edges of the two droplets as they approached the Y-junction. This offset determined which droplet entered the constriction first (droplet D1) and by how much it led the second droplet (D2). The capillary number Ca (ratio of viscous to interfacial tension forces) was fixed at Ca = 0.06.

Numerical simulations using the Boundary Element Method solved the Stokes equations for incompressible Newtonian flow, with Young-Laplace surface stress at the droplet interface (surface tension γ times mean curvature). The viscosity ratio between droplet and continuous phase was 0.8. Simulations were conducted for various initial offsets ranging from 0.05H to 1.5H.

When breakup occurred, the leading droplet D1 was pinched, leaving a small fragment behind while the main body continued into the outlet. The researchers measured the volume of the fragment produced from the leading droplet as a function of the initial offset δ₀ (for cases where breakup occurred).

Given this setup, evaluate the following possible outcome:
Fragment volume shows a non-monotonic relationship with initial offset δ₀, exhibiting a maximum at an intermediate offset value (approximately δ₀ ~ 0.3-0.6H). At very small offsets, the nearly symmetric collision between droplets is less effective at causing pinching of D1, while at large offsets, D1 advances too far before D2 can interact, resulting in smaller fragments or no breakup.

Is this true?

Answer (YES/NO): NO